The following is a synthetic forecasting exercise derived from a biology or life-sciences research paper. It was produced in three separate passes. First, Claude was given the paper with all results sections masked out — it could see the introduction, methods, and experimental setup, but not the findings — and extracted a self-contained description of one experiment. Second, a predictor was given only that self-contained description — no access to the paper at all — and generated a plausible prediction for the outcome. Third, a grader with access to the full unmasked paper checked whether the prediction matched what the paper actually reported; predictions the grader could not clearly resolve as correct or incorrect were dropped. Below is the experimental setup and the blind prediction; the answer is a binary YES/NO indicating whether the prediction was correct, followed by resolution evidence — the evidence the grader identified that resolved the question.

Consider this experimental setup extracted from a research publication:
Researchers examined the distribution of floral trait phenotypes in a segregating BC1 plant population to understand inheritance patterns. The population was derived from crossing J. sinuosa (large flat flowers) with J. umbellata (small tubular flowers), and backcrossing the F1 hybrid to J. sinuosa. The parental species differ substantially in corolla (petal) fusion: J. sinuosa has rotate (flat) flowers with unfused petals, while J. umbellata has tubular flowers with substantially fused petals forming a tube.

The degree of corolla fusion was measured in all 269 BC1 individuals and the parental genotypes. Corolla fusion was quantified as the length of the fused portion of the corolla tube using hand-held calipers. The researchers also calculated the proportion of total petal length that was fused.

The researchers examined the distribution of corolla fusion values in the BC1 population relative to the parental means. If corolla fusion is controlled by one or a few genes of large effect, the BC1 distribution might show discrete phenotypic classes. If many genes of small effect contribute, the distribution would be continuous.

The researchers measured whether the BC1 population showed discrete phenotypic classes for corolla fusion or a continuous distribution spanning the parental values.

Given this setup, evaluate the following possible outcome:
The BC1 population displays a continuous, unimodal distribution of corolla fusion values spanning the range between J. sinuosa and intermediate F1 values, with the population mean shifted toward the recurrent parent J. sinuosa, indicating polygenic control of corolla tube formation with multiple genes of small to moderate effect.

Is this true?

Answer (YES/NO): NO